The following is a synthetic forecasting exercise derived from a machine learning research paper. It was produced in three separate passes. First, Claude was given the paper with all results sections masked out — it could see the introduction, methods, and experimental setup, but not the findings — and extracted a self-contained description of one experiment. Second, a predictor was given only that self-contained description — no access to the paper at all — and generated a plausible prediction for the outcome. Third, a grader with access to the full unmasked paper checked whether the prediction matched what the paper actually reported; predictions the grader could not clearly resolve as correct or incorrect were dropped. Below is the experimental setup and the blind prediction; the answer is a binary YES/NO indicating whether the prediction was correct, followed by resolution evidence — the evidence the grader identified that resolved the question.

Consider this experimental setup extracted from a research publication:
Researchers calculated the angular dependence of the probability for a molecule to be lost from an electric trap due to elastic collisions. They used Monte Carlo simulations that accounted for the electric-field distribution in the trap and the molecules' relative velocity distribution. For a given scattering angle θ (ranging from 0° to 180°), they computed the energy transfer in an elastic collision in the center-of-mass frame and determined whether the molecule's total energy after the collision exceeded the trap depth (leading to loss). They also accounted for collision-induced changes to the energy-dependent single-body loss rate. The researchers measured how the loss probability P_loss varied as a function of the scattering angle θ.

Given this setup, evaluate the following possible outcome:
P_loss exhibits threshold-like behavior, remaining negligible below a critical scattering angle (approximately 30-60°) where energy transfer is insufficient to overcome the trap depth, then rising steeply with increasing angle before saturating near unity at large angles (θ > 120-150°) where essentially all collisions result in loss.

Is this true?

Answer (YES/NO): NO